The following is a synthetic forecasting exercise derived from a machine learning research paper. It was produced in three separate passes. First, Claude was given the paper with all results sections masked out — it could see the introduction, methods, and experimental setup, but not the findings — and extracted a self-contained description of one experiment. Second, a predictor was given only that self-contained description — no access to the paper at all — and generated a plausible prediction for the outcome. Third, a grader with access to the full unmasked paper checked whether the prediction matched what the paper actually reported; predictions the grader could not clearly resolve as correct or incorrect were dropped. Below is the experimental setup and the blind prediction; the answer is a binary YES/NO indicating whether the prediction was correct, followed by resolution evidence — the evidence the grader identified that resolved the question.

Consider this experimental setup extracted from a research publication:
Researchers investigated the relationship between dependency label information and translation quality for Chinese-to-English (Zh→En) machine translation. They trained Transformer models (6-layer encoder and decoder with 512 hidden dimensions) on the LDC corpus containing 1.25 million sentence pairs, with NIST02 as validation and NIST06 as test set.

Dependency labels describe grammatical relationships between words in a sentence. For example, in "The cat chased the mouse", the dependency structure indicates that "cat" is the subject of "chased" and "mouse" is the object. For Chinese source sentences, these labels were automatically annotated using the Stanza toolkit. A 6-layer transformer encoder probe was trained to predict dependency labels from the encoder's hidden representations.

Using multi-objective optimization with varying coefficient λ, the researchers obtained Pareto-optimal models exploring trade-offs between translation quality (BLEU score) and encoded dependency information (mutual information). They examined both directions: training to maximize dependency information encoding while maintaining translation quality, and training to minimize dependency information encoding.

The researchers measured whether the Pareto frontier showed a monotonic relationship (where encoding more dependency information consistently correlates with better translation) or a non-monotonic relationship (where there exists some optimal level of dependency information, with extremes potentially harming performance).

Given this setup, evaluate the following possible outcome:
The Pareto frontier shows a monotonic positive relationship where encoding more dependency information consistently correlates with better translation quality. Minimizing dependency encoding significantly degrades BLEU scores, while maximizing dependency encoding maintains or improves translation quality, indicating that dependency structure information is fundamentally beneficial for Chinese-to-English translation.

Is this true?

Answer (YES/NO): NO